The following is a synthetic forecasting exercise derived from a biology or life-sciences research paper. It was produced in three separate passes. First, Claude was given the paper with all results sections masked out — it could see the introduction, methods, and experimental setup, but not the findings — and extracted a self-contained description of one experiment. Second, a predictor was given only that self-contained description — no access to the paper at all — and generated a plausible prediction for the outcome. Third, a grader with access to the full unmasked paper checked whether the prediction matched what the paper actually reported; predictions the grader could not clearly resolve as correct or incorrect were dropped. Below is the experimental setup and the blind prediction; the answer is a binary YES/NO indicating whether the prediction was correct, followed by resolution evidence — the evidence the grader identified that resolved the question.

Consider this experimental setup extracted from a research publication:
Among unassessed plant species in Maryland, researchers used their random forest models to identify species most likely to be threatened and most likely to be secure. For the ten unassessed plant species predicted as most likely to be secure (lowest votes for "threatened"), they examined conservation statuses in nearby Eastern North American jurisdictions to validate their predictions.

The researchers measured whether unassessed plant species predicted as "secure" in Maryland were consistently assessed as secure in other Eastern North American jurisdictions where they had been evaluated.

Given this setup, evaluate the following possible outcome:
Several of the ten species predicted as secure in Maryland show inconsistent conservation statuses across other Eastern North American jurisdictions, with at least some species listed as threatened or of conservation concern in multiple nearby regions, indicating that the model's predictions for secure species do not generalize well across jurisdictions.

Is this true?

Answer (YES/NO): YES